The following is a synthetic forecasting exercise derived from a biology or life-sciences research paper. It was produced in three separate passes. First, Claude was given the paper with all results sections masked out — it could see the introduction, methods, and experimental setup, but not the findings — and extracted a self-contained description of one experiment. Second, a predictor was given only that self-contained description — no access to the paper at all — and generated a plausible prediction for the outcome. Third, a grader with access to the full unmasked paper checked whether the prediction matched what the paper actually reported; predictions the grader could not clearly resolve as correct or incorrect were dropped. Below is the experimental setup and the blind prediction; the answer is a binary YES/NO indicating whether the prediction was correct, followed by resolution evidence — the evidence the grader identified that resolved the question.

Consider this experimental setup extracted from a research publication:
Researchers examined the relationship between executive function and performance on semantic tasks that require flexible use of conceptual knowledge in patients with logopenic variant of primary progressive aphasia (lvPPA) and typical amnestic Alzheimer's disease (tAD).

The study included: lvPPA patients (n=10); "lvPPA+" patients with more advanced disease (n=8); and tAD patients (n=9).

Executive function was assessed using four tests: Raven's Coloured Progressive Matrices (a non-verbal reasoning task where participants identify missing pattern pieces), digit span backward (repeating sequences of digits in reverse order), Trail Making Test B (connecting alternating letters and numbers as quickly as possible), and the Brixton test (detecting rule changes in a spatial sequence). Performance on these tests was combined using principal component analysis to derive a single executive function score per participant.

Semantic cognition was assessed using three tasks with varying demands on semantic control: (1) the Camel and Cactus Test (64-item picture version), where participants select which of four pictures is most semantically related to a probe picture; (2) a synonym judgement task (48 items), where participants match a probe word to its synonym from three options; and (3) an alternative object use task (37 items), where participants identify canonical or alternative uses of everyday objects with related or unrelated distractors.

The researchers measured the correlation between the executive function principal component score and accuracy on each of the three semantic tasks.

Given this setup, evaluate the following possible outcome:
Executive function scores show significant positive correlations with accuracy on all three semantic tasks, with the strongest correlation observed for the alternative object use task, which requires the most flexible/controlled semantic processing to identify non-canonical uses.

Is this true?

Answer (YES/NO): NO